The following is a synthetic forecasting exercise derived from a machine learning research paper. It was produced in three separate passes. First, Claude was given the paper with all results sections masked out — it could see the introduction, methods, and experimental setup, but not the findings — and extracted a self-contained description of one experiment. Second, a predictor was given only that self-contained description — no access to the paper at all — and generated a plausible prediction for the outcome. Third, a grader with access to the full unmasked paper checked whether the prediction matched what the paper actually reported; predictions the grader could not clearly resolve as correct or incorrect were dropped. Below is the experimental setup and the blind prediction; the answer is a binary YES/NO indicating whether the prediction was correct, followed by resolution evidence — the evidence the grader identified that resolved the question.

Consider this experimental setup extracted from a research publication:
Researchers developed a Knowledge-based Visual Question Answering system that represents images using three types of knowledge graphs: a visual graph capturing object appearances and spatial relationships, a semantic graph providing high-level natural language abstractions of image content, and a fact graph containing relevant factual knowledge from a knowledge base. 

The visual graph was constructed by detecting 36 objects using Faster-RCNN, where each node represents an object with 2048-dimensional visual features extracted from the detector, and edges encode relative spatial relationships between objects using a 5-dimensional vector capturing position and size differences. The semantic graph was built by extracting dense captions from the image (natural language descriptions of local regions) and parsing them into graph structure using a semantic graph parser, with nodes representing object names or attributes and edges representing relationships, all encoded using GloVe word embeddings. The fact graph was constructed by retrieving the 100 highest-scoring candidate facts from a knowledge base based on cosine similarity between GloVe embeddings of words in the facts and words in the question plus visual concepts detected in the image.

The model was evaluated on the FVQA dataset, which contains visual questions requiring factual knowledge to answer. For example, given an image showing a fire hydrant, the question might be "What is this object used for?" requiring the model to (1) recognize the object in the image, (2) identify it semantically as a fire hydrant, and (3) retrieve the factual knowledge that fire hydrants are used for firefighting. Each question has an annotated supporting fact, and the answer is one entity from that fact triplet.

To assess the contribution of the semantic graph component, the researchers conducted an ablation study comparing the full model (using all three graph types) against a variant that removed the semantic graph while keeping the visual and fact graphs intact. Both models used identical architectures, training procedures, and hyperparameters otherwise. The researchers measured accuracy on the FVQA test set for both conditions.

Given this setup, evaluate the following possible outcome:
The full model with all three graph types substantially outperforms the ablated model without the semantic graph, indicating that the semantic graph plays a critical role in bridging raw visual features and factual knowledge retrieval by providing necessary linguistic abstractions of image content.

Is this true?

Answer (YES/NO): NO